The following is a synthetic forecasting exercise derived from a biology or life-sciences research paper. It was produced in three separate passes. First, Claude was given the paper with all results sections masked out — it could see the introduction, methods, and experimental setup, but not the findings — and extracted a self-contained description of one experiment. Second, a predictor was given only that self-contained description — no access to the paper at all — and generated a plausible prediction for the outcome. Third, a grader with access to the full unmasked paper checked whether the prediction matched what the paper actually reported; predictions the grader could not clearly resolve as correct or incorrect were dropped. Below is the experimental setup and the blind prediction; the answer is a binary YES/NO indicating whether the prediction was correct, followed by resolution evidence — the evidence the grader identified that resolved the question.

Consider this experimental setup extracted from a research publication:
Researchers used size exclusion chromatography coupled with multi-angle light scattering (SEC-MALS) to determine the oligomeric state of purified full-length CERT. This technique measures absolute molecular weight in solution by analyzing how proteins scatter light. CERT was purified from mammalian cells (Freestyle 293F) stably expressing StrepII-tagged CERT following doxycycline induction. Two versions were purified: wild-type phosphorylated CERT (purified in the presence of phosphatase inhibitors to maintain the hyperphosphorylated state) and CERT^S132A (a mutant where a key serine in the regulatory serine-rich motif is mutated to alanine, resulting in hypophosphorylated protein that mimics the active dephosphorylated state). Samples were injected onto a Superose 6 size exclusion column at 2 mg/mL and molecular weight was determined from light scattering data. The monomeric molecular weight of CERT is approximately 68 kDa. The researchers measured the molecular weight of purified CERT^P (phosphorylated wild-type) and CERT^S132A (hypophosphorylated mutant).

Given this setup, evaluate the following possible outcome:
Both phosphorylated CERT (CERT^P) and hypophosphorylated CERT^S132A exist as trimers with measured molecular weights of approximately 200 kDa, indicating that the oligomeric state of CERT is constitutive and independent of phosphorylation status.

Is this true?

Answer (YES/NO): YES